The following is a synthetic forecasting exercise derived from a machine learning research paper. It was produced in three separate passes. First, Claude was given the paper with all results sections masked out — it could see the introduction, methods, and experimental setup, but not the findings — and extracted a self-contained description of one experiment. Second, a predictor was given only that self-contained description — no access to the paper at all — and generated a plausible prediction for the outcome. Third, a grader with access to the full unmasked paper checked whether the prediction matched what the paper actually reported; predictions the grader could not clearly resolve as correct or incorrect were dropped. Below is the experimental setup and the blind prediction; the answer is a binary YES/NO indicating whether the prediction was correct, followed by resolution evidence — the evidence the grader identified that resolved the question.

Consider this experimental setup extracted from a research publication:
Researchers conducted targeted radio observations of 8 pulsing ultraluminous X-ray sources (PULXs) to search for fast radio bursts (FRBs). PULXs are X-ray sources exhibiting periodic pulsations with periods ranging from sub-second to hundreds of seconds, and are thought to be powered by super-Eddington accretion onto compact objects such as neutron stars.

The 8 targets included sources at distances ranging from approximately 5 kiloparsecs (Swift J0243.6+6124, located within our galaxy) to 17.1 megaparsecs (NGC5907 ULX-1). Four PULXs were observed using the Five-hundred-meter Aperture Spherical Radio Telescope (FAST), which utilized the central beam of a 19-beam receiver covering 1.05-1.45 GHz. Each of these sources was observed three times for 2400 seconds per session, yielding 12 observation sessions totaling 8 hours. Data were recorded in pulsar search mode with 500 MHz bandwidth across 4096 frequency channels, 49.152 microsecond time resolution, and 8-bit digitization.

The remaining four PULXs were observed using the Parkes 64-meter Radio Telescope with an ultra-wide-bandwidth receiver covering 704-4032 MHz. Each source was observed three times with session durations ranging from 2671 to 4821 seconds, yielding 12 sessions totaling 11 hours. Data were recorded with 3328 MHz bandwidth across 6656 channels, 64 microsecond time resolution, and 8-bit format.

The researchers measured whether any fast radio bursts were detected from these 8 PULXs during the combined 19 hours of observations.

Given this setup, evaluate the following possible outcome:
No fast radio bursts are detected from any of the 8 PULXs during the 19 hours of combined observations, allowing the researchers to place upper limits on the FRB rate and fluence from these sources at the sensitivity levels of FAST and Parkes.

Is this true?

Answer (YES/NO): YES